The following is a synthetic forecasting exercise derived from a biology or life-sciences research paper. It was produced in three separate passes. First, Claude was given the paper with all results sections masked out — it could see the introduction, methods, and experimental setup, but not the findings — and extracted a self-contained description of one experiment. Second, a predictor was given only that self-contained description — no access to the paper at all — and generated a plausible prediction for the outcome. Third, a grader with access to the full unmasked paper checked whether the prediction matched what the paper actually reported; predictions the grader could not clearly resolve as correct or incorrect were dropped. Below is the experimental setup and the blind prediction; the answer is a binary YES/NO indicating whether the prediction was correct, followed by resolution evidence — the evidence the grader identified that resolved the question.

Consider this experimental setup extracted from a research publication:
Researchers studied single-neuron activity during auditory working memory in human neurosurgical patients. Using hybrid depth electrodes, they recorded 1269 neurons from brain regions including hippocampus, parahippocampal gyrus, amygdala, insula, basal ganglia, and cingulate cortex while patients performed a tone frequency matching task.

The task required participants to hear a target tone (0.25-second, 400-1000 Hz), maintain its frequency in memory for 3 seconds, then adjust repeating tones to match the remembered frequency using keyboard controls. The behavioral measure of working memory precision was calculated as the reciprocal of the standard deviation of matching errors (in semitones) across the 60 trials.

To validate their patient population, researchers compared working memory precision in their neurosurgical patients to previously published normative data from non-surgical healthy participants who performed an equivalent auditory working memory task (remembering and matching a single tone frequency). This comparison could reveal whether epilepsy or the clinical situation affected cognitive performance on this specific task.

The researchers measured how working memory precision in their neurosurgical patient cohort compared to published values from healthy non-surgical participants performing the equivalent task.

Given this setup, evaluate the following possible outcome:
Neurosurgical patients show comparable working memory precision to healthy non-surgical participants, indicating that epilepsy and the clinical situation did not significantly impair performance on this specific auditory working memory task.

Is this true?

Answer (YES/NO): YES